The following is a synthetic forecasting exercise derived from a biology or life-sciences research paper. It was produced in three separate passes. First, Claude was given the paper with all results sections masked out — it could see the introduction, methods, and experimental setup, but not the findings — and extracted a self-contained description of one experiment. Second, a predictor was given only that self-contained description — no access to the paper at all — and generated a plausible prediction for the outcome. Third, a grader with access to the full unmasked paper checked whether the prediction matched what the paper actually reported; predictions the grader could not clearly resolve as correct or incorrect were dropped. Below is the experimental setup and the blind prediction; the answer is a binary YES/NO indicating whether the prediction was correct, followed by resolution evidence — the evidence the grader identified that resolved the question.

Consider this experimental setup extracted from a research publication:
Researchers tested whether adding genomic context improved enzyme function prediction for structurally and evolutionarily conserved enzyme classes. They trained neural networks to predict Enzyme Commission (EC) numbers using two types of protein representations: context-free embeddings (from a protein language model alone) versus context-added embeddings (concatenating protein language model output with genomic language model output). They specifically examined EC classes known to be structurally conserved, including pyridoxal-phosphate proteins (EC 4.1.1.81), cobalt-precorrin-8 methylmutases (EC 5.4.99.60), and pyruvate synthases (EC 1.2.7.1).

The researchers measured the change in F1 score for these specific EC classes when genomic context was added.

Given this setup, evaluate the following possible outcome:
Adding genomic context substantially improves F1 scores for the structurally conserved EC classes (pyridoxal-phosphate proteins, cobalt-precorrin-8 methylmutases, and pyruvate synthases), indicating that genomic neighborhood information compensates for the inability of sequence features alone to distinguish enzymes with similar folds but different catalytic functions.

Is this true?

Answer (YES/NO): NO